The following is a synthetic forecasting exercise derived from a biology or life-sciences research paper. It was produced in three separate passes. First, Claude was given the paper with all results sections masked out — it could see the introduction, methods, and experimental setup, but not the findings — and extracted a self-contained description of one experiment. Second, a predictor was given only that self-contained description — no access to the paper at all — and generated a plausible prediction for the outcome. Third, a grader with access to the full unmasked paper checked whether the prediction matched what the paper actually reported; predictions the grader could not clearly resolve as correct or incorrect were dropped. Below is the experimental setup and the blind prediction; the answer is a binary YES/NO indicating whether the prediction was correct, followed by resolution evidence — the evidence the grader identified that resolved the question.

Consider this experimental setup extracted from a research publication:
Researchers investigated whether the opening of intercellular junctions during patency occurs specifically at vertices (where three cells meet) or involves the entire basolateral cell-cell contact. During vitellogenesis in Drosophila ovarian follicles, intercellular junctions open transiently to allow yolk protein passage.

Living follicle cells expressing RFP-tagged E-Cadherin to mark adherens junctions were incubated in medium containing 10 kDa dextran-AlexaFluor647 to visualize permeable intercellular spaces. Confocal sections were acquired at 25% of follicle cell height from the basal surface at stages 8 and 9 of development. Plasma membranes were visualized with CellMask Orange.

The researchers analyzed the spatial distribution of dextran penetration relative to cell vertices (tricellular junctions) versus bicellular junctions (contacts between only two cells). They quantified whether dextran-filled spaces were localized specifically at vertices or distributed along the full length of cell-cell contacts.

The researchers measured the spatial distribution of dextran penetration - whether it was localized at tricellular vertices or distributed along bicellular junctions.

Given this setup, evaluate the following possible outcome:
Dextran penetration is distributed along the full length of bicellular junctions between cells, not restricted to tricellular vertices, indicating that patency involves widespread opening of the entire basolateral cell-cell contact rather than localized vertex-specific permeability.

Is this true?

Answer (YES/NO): NO